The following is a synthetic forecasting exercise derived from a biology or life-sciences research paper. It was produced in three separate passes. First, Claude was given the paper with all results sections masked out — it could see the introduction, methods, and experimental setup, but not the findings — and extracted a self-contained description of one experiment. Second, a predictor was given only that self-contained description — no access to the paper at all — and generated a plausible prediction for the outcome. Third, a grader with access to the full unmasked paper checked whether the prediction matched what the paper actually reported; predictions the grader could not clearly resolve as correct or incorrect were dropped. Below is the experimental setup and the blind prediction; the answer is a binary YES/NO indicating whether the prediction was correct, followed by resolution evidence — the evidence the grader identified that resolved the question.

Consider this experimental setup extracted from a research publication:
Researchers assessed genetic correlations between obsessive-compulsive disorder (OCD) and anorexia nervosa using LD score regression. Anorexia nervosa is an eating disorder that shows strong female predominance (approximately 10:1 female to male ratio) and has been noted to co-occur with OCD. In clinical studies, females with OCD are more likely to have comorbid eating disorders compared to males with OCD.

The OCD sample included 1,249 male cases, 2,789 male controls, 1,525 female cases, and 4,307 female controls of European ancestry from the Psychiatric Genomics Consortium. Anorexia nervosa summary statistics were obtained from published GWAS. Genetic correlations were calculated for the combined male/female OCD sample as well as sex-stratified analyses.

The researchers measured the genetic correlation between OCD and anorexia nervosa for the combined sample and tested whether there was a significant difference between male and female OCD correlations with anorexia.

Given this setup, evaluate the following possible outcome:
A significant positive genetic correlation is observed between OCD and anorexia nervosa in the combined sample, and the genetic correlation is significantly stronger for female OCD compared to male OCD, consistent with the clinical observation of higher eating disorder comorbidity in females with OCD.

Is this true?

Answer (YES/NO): NO